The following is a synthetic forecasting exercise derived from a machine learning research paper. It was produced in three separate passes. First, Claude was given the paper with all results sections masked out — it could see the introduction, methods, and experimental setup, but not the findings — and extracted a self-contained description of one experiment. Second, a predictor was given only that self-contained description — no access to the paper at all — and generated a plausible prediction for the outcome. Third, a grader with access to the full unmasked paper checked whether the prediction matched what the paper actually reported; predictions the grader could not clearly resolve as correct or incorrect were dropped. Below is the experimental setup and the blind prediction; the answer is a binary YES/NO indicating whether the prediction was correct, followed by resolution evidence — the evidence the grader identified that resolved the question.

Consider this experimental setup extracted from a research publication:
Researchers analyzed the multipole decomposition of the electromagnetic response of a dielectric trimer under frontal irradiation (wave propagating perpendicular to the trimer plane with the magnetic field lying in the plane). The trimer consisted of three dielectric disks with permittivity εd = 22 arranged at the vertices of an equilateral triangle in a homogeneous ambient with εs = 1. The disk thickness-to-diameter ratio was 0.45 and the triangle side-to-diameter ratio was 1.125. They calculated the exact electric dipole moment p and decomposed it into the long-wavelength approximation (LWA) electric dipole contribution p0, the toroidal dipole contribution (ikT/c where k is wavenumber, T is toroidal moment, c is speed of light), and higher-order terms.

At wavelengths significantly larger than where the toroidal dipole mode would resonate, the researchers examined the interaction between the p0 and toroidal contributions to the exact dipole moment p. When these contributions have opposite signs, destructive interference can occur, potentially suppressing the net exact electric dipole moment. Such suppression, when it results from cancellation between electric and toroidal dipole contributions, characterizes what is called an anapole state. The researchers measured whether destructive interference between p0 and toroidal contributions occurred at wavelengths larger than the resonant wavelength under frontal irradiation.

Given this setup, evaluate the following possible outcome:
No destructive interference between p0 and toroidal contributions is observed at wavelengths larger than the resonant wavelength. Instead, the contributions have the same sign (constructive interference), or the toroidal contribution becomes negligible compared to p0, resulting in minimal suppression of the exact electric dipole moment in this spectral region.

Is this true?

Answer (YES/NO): NO